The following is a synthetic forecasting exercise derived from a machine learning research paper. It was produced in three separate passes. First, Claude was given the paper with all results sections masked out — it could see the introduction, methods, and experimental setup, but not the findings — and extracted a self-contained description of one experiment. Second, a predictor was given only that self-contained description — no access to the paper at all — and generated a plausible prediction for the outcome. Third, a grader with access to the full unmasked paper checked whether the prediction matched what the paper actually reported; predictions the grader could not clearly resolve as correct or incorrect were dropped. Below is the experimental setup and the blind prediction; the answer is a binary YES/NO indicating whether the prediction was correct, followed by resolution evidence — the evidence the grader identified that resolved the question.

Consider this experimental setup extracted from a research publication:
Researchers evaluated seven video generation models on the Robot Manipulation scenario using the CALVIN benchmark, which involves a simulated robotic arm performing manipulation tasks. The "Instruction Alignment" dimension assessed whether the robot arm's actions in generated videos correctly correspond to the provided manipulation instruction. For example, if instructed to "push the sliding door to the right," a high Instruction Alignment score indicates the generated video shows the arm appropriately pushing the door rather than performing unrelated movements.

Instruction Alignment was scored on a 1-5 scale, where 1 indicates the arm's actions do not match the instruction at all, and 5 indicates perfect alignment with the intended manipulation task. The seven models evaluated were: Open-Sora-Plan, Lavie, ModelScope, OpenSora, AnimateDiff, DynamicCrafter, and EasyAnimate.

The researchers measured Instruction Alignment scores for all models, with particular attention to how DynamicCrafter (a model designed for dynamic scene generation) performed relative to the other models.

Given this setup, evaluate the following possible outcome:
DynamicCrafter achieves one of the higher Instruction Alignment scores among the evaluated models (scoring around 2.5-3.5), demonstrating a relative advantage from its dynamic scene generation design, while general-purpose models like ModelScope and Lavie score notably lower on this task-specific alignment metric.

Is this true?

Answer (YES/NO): YES